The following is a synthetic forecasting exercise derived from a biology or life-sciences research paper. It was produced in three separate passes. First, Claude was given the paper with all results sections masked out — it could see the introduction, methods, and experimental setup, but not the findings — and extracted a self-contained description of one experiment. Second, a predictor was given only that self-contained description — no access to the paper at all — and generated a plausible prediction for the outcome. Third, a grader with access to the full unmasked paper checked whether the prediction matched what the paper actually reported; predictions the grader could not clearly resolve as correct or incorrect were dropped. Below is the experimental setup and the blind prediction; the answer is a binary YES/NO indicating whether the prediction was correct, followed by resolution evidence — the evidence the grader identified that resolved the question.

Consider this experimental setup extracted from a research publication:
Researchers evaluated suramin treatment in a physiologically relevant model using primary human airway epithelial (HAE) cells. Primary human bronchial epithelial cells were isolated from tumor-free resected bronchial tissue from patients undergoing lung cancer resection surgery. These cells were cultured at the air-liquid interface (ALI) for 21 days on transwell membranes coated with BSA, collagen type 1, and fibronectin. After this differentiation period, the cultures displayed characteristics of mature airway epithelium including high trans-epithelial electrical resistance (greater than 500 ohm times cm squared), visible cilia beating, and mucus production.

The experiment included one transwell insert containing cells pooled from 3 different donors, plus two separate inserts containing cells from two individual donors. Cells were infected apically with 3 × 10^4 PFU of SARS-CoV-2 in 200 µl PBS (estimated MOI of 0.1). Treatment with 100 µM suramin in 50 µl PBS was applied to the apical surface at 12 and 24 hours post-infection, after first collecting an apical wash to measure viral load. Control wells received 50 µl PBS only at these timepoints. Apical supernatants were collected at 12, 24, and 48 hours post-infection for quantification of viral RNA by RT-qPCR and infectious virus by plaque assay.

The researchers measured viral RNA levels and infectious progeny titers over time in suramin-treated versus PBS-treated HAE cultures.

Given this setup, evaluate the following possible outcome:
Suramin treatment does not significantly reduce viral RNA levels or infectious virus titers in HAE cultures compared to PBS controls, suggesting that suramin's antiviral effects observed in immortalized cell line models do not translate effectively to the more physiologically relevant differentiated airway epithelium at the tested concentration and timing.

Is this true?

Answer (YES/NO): NO